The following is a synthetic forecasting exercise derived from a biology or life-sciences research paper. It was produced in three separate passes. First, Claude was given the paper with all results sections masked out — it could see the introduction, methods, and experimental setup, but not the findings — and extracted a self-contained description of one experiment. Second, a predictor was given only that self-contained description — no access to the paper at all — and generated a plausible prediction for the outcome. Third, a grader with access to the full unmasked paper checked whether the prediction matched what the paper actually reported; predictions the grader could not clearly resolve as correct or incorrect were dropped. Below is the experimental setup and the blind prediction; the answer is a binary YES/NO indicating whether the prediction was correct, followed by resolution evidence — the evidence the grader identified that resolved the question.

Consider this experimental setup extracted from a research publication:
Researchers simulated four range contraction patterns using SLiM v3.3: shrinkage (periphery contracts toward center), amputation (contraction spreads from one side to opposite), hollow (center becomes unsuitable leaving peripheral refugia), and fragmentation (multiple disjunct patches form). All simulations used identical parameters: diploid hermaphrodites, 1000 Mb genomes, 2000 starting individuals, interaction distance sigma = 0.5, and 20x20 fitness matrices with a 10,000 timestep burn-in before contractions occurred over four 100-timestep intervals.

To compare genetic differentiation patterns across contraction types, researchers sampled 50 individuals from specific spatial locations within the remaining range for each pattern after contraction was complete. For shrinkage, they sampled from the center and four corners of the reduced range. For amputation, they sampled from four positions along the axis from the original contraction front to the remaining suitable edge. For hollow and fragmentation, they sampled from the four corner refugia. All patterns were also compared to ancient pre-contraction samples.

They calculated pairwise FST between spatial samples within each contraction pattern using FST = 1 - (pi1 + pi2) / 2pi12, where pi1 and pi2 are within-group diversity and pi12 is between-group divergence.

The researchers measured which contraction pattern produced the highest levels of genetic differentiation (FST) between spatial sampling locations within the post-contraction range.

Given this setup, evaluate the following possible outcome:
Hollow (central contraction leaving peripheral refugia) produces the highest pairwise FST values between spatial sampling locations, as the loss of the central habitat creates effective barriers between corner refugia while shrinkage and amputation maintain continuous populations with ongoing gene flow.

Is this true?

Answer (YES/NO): NO